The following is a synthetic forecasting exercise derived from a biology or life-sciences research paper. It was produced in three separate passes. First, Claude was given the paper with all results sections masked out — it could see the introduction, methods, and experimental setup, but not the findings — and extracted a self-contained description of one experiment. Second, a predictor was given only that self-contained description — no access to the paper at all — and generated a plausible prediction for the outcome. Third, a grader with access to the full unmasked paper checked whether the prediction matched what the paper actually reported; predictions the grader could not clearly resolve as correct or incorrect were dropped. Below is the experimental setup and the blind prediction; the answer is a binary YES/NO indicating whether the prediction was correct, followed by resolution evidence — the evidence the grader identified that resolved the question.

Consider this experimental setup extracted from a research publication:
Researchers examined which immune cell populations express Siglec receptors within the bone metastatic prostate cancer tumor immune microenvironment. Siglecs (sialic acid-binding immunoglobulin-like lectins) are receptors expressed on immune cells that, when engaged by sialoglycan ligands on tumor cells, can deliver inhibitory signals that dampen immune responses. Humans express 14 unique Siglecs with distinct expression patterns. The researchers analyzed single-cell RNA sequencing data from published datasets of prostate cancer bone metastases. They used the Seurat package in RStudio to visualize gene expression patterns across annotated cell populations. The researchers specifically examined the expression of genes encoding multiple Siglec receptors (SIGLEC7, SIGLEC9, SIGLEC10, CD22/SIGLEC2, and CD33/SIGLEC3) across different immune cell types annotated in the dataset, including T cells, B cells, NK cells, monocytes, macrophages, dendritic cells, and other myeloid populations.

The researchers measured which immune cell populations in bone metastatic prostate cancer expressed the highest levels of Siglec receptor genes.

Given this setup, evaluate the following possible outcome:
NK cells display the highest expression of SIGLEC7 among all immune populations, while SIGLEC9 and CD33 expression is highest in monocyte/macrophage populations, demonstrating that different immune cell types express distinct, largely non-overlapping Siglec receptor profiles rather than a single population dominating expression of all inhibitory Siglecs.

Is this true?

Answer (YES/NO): NO